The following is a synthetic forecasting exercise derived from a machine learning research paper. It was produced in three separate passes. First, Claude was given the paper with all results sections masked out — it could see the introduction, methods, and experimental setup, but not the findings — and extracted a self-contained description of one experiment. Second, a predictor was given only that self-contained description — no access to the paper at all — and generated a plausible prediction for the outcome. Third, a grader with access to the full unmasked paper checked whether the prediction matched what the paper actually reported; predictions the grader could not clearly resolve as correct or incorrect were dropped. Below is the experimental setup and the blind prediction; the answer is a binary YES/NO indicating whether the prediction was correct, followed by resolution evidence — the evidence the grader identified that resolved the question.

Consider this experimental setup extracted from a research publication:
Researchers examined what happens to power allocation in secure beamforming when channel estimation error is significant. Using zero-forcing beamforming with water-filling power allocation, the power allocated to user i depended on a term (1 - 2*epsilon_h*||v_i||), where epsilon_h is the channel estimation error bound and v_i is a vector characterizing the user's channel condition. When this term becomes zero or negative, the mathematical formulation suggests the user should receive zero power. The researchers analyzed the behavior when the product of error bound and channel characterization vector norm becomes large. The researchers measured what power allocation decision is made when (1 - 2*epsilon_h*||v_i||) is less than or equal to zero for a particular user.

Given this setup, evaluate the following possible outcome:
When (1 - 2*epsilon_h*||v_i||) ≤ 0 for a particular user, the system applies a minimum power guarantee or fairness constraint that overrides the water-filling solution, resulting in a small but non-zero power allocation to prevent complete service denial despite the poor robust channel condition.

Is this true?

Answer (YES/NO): NO